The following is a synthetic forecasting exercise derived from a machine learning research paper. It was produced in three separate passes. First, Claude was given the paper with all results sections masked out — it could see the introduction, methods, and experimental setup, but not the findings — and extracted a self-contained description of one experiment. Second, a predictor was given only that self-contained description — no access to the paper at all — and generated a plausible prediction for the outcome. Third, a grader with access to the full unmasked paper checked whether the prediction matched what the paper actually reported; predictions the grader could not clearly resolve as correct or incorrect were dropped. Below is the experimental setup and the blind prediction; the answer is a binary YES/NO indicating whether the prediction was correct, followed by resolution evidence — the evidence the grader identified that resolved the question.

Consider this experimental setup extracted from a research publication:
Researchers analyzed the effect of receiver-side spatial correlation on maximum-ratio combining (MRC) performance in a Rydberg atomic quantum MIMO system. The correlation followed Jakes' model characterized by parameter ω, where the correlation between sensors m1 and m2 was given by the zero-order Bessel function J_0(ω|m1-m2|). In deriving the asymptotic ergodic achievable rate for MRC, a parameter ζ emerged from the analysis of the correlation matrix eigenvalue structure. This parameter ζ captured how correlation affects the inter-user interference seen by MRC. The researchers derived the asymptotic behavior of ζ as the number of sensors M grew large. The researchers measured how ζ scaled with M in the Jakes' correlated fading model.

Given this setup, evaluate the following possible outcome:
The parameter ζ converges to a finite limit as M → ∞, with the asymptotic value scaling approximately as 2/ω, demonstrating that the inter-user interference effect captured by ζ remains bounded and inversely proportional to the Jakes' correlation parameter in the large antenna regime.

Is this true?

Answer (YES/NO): NO